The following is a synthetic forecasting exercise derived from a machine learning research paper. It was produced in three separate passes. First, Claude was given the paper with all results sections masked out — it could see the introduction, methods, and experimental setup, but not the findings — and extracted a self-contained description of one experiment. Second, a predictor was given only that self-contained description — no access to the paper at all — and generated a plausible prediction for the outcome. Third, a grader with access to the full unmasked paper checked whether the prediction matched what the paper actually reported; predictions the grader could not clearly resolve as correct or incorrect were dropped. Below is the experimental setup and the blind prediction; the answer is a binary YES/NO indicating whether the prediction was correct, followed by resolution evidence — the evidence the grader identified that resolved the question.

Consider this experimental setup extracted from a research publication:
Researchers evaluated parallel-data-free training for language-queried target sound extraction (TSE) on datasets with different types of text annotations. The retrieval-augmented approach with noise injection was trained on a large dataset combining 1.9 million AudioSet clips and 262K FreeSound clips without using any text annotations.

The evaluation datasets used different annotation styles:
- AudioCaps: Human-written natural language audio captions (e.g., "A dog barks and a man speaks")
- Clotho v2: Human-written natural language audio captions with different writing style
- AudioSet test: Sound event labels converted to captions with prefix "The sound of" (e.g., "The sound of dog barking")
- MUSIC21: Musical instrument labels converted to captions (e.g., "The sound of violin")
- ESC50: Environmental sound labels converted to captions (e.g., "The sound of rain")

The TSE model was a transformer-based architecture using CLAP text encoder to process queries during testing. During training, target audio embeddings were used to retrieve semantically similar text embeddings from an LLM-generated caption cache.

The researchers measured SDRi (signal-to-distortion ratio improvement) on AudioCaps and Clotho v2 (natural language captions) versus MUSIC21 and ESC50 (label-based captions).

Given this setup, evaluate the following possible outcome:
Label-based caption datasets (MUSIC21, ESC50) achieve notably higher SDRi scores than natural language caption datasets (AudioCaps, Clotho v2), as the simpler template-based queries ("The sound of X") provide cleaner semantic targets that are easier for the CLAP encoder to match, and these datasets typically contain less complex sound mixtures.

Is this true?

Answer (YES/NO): NO